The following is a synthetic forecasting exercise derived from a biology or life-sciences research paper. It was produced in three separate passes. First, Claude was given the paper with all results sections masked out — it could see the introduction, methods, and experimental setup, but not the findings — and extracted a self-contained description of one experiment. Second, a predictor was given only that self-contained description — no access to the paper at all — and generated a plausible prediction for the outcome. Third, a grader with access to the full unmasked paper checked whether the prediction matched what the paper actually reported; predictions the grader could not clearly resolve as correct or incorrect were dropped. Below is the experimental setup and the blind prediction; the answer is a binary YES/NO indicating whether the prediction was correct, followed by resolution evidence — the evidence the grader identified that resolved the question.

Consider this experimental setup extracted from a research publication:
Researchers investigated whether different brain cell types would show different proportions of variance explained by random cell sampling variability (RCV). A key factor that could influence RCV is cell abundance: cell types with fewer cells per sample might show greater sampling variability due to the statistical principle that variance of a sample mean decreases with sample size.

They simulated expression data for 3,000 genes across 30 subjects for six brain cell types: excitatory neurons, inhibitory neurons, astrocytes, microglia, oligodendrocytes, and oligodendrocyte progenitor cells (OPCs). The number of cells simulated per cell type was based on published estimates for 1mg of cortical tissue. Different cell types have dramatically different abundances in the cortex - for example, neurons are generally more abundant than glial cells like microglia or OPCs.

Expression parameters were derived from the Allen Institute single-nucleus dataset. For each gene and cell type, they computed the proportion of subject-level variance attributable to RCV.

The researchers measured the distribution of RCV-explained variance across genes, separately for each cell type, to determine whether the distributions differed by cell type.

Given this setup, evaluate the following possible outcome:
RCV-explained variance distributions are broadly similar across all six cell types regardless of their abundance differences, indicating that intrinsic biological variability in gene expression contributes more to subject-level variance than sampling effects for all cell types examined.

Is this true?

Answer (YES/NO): NO